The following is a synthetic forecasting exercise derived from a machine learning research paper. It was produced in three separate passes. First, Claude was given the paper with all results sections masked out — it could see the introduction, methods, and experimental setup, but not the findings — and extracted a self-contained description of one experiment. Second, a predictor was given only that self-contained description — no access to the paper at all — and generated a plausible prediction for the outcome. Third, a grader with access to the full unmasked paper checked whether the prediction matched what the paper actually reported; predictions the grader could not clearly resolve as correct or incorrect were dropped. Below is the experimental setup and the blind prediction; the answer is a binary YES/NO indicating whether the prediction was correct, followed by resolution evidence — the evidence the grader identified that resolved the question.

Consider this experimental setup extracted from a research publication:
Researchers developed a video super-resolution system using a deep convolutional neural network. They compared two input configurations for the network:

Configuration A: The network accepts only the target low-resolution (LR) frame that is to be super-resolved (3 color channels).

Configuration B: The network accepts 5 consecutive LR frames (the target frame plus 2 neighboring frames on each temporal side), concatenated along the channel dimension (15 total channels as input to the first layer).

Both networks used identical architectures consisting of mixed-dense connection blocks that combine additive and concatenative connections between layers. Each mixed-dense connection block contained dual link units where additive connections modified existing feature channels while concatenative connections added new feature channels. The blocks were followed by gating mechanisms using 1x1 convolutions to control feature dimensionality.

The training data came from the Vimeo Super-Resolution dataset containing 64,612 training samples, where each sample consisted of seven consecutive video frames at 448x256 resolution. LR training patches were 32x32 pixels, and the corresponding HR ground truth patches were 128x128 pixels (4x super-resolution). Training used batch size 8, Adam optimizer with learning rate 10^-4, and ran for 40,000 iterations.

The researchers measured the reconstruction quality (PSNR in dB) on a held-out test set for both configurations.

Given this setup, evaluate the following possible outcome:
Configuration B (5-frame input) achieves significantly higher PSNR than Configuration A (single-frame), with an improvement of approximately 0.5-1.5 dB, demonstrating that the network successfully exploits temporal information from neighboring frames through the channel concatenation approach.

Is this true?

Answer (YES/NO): YES